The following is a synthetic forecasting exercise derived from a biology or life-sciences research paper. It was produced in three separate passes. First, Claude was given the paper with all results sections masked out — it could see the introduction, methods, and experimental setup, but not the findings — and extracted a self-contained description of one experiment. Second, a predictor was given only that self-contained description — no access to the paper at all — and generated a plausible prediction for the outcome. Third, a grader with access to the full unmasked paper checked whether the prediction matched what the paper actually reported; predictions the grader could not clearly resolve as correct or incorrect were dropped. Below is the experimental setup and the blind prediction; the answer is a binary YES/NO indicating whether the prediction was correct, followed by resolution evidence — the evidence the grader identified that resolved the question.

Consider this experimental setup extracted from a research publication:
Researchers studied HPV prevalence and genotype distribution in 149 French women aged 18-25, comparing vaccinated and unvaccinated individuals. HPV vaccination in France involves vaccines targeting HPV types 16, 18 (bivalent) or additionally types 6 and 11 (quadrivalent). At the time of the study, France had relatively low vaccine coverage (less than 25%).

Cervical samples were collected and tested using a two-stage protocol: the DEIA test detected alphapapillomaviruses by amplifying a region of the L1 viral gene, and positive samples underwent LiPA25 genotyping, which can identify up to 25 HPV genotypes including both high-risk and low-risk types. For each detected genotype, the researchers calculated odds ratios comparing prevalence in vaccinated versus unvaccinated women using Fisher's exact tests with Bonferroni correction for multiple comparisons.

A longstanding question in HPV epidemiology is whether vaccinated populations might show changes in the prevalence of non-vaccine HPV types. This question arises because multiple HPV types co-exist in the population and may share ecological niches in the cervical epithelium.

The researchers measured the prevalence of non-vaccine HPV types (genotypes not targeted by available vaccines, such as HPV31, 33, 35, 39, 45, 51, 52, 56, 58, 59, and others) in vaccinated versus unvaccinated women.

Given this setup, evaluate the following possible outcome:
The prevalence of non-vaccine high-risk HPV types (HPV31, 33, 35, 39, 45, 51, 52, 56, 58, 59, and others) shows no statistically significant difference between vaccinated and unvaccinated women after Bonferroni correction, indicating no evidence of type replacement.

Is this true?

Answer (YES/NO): NO